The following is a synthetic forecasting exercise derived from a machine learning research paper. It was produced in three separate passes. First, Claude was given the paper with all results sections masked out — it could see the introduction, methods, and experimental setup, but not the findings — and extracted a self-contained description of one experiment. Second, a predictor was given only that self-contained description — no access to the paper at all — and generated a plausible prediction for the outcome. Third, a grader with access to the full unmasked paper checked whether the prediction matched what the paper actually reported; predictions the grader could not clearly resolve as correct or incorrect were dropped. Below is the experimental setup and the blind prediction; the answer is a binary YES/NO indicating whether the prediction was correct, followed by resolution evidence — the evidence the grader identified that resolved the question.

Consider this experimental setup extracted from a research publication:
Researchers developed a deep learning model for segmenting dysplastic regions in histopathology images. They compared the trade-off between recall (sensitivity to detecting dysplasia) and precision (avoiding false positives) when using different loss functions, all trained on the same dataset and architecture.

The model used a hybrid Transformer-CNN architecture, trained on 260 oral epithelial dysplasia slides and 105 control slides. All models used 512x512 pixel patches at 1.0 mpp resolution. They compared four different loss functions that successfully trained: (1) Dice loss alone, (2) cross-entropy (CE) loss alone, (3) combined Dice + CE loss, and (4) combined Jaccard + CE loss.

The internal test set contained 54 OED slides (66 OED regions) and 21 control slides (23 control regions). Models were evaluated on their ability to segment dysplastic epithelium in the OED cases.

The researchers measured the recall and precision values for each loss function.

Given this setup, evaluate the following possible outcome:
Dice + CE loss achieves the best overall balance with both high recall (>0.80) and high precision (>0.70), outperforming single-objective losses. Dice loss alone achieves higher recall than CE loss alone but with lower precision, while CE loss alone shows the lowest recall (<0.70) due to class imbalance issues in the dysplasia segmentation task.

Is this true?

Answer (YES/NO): NO